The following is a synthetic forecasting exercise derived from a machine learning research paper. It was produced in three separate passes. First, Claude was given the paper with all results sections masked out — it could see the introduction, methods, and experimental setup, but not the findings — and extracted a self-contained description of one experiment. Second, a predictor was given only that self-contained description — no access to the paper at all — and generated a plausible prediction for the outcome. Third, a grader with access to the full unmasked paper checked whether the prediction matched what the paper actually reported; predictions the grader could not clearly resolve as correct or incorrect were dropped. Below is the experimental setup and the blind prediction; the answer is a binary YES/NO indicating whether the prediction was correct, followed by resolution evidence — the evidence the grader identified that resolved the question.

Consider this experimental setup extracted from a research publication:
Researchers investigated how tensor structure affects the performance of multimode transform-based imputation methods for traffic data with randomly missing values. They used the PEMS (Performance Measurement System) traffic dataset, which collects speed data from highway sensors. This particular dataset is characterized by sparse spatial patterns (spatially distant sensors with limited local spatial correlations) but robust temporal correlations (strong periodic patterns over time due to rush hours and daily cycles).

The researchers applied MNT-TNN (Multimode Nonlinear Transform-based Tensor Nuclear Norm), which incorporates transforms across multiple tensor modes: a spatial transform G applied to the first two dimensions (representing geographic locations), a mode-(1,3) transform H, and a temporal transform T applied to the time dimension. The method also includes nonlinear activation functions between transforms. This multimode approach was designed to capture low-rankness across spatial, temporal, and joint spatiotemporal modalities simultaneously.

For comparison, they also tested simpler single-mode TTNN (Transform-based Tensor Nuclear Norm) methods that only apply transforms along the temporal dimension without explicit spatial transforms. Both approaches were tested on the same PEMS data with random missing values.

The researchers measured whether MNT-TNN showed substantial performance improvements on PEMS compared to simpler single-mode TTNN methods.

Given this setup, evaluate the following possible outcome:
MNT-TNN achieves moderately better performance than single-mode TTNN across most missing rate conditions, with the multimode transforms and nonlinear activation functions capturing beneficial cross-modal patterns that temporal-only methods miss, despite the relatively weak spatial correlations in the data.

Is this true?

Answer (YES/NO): NO